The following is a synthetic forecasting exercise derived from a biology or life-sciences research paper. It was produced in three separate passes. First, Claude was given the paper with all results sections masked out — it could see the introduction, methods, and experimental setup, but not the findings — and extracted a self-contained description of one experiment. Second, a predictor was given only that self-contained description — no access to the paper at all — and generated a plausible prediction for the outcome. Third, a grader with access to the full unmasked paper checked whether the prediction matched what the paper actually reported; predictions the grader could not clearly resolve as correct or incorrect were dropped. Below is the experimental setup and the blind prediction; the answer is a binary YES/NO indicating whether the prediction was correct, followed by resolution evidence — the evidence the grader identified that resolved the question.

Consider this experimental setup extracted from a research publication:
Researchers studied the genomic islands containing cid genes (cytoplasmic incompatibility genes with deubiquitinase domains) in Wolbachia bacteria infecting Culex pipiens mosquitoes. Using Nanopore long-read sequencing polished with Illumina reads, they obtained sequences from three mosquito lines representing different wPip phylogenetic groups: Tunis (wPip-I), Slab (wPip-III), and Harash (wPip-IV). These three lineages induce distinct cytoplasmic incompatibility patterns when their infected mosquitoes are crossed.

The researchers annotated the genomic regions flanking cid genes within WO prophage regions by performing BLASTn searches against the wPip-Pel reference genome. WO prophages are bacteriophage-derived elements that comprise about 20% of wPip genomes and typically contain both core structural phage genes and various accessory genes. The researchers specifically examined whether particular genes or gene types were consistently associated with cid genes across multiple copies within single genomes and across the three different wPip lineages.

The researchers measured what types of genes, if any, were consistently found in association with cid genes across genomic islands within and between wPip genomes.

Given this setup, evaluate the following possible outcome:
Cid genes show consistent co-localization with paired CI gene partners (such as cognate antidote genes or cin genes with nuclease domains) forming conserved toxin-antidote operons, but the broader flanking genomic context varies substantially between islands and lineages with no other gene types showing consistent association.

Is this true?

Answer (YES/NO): NO